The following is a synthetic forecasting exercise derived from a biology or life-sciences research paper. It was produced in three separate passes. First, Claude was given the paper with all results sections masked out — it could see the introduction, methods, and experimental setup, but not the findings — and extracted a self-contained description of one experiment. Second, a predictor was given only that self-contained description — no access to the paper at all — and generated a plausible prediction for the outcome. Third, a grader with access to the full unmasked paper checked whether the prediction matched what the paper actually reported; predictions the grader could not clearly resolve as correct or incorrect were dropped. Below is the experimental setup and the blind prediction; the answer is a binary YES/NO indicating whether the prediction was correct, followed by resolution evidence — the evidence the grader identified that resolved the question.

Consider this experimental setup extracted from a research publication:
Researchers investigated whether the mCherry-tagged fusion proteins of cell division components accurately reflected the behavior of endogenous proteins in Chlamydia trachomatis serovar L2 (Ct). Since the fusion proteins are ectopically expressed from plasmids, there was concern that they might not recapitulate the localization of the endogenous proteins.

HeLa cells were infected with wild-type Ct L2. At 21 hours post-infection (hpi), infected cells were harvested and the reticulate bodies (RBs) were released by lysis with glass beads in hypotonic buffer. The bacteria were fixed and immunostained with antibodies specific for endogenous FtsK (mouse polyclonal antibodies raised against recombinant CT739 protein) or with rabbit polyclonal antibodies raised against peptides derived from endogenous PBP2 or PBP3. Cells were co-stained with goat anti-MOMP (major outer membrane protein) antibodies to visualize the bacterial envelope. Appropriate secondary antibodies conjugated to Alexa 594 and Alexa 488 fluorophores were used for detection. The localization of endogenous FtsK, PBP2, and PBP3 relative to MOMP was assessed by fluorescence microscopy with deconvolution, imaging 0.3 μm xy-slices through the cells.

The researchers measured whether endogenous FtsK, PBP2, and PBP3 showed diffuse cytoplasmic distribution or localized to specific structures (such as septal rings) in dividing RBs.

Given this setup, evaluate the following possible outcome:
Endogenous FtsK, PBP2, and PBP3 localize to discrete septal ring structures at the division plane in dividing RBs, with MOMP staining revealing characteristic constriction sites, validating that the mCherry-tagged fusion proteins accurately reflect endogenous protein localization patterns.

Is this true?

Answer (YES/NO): NO